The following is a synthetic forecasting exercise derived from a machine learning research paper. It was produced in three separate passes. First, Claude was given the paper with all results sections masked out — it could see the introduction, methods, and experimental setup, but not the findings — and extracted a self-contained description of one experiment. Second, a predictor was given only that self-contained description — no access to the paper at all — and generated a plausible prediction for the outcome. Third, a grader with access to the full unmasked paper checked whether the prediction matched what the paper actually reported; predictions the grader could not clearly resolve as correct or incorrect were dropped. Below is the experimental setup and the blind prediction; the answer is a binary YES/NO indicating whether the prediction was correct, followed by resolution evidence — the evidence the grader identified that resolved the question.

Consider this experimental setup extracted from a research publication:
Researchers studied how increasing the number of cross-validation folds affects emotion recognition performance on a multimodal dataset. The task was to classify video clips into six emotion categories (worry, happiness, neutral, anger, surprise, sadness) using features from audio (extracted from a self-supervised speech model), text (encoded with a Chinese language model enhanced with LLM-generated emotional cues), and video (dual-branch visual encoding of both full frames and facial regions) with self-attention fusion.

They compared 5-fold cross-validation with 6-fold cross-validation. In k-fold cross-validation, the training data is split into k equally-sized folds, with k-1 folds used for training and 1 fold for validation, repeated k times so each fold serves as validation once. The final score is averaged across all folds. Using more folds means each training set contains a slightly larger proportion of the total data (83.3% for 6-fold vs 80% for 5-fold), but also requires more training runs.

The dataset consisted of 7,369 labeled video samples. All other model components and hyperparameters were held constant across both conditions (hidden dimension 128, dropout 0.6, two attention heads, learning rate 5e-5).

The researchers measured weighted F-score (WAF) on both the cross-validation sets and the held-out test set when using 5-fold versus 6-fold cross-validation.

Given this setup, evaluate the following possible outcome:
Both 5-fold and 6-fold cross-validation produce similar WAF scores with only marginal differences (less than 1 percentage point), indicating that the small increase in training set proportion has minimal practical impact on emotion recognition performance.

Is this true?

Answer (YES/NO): YES